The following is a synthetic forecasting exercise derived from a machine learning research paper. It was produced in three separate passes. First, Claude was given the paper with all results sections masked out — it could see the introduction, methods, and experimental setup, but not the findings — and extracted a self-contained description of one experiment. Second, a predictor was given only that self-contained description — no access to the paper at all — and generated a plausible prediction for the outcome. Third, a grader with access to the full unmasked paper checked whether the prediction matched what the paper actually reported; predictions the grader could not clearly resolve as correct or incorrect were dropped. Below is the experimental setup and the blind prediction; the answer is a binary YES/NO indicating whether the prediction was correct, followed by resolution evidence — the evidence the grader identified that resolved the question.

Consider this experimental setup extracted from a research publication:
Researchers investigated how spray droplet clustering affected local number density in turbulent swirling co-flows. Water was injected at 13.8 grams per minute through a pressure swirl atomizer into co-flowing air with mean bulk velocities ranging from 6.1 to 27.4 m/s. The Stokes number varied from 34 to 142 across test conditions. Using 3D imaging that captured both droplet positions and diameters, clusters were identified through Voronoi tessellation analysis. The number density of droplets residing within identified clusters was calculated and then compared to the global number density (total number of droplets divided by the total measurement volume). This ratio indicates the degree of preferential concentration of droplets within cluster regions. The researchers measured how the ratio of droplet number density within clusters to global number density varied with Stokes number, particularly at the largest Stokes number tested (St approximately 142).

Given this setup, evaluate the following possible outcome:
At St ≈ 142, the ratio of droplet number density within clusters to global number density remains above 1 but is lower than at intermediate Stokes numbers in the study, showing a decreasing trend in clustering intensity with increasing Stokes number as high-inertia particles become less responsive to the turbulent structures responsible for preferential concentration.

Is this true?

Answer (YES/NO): NO